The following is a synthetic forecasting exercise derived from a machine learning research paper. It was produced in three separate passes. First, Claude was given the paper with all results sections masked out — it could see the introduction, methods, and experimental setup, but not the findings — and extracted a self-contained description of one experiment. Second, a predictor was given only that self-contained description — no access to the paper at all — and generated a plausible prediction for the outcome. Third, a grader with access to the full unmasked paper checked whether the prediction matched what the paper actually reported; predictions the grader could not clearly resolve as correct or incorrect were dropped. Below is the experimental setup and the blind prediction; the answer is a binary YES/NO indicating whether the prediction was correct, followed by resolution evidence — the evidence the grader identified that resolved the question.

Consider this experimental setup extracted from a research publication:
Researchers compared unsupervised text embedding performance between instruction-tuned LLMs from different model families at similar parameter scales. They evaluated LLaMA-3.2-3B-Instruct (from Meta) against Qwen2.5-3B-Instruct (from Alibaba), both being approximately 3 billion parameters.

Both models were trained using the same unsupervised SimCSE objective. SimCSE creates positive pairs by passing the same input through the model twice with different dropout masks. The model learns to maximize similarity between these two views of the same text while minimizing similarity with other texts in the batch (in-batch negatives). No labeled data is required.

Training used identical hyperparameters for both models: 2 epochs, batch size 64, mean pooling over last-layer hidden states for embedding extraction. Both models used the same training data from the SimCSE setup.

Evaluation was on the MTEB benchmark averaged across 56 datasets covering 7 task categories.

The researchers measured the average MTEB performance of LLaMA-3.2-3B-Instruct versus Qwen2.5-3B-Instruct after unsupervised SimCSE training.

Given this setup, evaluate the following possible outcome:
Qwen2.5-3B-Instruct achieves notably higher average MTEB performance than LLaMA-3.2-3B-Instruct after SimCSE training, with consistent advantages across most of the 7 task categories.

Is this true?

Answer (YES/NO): YES